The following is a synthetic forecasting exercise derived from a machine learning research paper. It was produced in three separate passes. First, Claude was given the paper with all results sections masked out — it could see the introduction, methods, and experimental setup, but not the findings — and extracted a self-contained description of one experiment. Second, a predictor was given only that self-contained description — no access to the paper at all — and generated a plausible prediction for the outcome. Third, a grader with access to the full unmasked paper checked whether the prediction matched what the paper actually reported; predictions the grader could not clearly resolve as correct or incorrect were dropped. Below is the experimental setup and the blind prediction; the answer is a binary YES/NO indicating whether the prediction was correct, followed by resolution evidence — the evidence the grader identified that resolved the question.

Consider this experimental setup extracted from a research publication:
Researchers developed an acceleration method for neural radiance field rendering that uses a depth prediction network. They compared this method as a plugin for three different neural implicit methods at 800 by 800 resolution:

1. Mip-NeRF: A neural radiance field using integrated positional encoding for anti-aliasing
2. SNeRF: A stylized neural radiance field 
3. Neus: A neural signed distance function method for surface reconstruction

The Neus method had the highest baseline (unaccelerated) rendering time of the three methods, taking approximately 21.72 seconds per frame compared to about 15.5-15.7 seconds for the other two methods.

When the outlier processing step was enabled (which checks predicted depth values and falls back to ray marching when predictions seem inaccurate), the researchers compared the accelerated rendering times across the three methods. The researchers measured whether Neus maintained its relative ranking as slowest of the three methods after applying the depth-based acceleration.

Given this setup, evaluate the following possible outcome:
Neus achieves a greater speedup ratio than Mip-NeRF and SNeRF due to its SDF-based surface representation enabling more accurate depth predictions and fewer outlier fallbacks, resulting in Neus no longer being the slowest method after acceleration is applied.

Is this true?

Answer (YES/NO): NO